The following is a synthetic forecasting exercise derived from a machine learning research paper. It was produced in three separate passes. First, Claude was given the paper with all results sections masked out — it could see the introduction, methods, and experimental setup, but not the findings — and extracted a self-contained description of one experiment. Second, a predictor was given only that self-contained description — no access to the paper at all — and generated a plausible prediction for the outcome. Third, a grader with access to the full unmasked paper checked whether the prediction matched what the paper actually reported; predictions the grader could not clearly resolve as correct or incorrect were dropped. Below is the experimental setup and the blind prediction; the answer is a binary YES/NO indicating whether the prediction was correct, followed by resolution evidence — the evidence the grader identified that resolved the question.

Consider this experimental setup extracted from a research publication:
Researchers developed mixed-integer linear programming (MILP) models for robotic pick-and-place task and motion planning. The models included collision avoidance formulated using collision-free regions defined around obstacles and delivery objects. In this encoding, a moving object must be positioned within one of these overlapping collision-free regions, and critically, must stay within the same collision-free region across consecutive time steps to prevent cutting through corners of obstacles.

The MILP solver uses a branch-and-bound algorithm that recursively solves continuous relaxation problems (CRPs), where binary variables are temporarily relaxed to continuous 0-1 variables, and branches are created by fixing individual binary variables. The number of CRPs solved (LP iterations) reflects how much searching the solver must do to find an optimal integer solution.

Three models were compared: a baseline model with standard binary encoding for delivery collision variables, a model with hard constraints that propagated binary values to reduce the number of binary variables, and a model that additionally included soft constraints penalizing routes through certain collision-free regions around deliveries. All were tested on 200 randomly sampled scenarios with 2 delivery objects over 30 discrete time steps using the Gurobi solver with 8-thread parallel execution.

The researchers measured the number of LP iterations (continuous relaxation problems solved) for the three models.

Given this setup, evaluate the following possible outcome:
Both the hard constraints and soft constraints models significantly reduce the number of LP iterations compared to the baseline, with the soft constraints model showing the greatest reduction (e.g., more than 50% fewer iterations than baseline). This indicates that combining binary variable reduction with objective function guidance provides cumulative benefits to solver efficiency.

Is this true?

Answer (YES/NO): NO